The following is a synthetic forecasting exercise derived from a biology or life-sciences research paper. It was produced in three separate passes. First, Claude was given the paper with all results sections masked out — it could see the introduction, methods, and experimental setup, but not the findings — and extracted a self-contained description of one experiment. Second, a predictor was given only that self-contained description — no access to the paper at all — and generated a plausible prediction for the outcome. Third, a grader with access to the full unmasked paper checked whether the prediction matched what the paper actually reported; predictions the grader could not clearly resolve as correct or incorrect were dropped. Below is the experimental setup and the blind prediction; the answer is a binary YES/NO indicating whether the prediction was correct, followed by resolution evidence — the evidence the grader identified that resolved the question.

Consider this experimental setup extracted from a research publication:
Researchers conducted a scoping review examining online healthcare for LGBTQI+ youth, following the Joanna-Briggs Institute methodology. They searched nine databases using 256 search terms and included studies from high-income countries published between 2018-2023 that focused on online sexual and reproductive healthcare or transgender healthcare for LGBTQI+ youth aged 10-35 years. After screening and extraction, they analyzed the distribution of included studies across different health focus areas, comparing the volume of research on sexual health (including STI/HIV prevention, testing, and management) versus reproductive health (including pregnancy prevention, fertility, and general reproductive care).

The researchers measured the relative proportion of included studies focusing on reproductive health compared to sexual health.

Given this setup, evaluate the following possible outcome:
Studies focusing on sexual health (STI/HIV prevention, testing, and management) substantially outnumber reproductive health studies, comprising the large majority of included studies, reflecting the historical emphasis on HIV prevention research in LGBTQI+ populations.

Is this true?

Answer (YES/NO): YES